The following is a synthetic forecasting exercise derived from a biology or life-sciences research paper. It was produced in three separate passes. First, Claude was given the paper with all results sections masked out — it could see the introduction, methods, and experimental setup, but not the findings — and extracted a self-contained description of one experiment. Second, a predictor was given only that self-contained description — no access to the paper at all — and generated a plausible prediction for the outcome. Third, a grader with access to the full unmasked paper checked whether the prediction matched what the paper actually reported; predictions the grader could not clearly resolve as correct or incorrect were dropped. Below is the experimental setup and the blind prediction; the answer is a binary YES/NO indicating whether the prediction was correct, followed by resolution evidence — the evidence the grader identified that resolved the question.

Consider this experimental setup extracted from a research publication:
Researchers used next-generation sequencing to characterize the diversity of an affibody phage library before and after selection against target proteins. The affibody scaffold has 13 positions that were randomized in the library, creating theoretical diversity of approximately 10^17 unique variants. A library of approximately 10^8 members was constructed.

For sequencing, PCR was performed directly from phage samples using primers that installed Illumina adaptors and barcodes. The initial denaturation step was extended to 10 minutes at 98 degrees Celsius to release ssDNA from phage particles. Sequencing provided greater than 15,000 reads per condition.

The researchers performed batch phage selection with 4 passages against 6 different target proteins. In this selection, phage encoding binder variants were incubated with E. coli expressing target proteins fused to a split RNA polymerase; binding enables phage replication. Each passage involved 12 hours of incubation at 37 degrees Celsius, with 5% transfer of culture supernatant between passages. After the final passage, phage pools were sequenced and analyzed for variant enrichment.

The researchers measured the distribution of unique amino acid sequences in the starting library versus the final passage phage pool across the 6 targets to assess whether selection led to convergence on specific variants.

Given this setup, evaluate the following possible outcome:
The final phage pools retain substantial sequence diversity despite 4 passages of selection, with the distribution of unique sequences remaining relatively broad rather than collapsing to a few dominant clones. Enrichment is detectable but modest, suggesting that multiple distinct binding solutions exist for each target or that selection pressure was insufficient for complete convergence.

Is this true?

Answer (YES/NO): NO